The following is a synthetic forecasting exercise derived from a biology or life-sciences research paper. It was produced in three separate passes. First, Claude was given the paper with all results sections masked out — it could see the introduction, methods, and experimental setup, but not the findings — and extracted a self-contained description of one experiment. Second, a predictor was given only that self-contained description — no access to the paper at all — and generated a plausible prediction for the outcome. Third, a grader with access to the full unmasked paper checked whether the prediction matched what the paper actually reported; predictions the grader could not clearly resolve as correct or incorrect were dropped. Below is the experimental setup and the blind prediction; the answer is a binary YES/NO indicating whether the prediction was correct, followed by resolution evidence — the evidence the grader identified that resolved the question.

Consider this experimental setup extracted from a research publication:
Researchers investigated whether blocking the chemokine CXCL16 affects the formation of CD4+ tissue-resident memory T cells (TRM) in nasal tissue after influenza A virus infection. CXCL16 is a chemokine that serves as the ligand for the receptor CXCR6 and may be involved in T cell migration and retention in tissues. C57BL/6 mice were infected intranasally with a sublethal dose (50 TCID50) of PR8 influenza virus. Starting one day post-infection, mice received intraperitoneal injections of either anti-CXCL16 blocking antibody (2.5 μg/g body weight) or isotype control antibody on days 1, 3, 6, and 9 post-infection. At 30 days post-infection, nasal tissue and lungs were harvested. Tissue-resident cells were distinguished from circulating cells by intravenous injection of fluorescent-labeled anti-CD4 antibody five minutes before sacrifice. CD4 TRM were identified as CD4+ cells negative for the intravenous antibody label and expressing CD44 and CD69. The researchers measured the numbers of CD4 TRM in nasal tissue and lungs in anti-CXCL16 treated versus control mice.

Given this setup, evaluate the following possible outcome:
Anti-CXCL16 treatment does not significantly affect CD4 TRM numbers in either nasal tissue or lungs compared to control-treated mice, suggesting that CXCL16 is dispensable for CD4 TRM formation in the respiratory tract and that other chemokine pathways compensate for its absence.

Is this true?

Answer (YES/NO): NO